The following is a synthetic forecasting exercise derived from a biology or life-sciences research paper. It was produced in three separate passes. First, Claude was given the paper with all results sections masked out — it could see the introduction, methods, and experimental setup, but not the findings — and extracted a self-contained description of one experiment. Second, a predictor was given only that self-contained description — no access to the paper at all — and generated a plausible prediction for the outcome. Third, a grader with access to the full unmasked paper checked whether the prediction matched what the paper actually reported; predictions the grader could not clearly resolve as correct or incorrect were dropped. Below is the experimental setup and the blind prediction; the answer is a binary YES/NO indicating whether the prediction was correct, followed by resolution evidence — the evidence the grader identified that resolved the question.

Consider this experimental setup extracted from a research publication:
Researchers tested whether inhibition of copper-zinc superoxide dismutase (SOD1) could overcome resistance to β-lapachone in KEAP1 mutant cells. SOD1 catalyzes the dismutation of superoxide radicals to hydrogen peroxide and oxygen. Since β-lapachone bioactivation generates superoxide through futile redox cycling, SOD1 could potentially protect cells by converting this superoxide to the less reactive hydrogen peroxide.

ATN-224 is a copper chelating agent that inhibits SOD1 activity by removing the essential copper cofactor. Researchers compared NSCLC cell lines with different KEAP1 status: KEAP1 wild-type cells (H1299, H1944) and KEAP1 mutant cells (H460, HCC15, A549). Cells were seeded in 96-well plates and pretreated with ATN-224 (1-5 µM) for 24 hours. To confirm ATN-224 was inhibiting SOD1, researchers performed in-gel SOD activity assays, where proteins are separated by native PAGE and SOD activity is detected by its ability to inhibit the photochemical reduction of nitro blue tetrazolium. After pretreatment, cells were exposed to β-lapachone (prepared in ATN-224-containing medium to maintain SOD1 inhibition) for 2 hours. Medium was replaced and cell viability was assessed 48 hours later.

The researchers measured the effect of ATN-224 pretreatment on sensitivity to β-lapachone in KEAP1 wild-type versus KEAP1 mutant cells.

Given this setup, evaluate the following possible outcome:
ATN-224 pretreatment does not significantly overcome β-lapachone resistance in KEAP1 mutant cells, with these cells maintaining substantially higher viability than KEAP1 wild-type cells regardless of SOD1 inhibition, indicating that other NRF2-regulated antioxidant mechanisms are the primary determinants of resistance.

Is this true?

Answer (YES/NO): NO